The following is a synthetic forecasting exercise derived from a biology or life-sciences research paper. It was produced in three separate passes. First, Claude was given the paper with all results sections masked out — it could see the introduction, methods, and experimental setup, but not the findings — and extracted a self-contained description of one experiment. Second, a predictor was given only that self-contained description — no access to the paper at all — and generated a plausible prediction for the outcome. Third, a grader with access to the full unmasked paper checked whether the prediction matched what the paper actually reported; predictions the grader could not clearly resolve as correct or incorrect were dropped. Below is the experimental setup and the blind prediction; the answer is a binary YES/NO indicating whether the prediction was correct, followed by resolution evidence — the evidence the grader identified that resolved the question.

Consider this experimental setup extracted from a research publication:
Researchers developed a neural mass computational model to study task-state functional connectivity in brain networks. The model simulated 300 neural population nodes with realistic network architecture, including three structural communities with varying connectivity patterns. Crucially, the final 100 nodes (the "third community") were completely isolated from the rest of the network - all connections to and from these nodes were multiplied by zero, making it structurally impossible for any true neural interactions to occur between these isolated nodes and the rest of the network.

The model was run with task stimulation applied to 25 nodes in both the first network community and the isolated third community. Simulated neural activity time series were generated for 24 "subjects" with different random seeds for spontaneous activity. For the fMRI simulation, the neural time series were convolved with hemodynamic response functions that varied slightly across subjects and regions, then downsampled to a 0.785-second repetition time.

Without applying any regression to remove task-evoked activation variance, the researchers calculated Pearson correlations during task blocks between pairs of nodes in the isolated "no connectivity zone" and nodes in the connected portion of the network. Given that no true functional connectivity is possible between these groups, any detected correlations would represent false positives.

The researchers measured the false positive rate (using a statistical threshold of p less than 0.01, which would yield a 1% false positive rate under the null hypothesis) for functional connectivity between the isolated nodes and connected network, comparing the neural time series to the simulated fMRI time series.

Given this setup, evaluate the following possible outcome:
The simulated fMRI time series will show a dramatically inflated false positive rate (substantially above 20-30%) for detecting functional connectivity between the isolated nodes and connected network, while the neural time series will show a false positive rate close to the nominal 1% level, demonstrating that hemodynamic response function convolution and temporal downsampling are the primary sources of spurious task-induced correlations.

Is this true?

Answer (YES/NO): NO